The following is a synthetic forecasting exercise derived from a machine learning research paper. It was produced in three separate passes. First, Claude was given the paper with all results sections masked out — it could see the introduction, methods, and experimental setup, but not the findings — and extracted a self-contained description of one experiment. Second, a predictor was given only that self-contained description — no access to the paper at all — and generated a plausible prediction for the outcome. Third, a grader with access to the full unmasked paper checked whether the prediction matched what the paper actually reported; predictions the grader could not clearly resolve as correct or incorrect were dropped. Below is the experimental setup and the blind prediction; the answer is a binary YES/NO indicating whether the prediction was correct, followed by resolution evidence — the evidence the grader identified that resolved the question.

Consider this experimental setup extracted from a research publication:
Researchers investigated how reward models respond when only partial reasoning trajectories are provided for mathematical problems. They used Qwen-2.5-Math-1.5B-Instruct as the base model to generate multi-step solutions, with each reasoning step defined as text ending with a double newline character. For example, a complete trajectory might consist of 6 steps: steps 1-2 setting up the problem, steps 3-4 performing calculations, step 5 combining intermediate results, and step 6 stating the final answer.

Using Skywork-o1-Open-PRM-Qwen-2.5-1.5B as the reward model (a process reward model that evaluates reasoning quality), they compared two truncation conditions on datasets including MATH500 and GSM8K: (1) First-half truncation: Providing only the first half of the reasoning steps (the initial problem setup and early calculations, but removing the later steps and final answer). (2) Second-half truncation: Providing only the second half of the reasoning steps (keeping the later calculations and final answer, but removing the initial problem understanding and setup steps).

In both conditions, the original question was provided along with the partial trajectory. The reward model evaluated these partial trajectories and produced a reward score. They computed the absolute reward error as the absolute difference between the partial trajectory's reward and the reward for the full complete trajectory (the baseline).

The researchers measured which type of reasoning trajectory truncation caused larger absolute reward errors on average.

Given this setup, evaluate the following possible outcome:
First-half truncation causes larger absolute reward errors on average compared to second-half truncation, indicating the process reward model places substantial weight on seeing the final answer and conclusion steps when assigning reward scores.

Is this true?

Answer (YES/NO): YES